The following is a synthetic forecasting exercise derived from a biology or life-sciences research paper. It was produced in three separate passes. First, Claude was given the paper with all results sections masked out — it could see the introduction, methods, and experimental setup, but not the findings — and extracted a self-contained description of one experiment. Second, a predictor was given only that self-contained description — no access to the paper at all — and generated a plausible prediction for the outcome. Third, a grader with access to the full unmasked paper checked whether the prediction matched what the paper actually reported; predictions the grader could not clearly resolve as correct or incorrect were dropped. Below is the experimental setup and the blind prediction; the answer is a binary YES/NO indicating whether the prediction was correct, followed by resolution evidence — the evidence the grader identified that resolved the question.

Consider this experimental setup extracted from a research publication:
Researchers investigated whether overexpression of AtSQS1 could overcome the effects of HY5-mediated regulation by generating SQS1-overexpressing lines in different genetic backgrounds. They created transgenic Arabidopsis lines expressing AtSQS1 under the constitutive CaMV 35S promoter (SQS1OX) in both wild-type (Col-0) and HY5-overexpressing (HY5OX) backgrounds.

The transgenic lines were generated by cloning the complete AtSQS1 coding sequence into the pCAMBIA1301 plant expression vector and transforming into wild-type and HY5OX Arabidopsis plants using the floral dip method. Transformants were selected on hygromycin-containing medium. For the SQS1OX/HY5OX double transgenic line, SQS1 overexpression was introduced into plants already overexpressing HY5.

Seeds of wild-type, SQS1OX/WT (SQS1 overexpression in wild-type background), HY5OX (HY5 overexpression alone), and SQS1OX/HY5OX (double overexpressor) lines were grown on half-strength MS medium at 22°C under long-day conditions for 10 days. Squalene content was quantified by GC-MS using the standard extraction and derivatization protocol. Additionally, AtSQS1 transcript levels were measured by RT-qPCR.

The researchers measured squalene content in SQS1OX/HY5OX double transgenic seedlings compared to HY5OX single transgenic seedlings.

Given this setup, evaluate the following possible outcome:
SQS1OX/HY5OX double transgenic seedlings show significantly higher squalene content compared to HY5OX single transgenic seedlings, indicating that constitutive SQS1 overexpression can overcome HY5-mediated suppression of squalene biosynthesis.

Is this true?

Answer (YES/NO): YES